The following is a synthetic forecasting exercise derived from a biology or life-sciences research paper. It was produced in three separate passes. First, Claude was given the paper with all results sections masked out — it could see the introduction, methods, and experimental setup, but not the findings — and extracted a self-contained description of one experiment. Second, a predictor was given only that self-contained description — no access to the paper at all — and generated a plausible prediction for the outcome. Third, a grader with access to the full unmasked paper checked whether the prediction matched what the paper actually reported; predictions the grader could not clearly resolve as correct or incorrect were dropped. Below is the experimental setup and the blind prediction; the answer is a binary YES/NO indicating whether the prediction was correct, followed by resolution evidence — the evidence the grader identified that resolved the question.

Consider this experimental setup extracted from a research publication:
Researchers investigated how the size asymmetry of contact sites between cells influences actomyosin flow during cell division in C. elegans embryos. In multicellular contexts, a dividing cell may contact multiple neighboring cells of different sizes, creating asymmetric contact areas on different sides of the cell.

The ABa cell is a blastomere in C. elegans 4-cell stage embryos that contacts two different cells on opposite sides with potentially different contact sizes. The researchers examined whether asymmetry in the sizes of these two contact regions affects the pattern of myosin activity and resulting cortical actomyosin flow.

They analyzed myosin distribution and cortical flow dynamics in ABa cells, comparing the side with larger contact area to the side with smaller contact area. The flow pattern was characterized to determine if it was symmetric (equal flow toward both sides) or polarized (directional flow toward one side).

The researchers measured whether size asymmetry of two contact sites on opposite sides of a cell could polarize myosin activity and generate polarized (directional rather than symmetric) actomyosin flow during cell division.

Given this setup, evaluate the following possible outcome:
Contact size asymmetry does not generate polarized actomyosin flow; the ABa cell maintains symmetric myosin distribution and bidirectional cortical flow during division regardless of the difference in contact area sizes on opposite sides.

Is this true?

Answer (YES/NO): NO